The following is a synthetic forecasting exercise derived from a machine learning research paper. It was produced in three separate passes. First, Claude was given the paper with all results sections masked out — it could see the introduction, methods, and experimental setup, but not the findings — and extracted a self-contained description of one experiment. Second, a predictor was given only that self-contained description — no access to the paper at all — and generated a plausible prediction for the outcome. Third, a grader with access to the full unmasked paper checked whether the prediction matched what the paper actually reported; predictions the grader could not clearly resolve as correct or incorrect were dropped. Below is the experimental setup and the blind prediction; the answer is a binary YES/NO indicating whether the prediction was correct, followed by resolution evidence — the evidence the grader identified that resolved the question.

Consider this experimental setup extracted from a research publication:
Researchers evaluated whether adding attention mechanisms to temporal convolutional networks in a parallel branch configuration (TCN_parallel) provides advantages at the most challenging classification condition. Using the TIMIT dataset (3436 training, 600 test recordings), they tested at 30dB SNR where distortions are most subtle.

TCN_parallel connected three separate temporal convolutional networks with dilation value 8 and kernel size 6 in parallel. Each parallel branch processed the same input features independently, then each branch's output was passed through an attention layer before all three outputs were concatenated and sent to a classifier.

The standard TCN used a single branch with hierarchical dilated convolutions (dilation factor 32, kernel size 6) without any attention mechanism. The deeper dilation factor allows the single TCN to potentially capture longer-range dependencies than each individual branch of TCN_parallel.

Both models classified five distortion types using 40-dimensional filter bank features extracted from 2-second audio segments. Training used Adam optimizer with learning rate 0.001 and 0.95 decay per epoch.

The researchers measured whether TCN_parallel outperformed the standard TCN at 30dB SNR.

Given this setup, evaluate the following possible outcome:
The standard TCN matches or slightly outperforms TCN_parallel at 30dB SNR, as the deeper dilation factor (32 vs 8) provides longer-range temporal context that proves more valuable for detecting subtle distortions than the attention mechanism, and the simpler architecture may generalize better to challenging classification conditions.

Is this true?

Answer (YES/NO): NO